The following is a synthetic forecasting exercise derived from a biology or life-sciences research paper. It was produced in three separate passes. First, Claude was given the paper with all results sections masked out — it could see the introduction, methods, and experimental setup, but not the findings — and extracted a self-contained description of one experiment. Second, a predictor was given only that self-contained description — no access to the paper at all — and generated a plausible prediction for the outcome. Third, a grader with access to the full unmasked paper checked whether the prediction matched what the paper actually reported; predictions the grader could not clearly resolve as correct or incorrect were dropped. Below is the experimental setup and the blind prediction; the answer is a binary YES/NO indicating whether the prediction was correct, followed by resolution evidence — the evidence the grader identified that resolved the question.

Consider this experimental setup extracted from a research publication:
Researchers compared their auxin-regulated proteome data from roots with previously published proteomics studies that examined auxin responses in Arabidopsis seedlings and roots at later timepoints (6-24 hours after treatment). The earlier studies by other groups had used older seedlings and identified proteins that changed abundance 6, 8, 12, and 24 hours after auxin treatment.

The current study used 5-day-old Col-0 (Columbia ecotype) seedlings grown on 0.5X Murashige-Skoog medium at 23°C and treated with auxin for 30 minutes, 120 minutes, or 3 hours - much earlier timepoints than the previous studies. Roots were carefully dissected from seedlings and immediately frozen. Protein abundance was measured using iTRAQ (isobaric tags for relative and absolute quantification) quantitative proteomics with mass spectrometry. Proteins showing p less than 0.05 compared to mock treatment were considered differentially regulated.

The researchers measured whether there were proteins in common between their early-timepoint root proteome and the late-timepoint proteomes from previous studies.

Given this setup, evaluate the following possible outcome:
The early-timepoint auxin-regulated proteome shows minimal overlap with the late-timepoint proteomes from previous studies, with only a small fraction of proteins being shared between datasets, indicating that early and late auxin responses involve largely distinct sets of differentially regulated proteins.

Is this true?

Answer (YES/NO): YES